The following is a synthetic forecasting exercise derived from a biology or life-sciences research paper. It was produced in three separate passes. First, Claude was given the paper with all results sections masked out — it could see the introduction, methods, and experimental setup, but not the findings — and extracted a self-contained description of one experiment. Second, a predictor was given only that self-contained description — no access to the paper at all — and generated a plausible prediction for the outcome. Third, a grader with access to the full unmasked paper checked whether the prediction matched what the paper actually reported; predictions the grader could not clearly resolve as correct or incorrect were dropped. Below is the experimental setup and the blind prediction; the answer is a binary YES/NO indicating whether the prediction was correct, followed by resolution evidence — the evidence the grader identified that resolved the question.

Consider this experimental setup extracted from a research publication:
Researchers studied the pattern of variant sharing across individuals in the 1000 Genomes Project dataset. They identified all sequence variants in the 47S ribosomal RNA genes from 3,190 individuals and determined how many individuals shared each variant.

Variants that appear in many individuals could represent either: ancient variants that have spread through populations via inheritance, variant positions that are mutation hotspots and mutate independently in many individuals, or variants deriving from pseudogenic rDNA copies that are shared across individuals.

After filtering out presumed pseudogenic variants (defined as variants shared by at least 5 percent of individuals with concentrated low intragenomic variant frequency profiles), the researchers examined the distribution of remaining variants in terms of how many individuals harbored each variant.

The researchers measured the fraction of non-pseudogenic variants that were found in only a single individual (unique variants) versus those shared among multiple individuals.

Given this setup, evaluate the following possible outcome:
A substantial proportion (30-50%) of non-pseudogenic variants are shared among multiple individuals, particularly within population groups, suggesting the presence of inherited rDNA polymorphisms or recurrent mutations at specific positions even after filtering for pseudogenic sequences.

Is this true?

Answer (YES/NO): NO